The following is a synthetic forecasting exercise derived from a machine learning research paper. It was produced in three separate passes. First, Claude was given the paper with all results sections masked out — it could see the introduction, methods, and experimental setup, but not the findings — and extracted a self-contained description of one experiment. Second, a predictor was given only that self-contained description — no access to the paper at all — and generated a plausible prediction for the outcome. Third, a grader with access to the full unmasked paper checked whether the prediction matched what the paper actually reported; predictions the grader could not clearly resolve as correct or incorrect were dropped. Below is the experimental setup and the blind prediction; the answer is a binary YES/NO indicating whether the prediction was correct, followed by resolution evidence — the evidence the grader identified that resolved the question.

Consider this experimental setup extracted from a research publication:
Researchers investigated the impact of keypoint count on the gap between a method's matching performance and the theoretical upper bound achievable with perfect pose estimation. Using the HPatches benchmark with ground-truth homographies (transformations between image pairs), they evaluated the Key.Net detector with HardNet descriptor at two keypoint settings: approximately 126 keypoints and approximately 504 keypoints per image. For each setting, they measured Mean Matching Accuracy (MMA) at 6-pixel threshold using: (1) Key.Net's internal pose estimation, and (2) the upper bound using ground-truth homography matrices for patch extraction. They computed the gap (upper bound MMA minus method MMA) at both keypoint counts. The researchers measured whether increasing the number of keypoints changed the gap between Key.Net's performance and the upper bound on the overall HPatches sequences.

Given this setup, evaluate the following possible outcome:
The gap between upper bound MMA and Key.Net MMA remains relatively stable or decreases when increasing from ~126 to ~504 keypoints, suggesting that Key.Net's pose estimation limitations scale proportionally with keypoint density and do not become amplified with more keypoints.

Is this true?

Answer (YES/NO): YES